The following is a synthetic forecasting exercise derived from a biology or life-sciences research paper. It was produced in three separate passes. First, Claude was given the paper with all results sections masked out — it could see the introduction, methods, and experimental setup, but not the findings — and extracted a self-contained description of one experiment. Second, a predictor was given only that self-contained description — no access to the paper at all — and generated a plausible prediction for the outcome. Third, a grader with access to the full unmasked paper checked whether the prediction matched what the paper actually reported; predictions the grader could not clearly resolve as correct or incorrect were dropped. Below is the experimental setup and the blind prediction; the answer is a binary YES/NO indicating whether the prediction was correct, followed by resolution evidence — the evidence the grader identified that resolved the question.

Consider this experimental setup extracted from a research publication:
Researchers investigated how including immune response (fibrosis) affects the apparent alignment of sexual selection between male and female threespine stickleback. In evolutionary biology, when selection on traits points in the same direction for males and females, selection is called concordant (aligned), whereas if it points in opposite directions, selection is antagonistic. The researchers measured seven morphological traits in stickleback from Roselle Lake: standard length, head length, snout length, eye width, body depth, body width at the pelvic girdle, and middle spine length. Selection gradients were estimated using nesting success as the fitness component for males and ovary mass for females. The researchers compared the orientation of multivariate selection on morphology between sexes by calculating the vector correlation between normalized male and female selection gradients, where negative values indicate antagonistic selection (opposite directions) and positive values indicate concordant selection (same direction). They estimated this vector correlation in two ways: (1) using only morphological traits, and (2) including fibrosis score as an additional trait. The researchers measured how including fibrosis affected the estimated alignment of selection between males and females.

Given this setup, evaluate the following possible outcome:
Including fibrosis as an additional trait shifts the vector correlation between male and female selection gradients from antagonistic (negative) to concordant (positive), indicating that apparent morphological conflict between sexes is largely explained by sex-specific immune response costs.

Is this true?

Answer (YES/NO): YES